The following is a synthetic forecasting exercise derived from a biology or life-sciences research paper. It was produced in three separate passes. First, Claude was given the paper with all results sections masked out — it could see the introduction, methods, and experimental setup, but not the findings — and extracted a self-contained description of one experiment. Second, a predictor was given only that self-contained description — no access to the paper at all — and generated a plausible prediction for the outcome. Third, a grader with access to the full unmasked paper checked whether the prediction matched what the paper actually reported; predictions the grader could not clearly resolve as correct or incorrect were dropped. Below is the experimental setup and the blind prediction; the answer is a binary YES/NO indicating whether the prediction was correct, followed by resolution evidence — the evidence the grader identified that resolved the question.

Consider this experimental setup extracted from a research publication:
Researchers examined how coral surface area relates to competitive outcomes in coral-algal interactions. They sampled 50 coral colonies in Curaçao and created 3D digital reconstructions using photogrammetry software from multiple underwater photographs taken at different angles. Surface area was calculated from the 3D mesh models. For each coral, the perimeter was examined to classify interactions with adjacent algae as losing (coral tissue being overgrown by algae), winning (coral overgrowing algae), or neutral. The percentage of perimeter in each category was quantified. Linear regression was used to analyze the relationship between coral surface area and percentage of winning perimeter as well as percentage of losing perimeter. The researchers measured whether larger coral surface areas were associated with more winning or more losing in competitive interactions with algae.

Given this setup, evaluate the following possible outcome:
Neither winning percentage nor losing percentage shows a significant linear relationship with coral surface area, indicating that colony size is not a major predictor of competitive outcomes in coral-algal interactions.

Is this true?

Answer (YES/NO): NO